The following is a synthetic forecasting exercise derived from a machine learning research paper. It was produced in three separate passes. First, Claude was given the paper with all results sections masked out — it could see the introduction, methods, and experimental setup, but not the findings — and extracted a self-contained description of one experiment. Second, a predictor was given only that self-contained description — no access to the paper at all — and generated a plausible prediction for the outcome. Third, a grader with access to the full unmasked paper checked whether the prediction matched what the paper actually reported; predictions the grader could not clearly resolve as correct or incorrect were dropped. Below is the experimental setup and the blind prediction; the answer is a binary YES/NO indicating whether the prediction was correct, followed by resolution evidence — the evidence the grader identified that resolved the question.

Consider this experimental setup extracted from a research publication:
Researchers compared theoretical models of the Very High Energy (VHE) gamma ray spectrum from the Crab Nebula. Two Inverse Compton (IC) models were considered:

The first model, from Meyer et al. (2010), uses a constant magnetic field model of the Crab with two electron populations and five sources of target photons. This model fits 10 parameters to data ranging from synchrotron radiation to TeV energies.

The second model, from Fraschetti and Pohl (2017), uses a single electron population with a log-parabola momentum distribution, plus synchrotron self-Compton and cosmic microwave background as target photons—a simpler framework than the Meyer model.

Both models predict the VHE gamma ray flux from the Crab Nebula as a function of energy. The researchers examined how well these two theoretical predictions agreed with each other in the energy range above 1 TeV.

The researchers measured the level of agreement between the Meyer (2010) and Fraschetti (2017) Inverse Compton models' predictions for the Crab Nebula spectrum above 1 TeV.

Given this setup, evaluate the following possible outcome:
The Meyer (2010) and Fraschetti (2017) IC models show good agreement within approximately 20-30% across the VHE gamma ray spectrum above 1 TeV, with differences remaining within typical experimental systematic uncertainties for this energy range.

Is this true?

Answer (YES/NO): NO